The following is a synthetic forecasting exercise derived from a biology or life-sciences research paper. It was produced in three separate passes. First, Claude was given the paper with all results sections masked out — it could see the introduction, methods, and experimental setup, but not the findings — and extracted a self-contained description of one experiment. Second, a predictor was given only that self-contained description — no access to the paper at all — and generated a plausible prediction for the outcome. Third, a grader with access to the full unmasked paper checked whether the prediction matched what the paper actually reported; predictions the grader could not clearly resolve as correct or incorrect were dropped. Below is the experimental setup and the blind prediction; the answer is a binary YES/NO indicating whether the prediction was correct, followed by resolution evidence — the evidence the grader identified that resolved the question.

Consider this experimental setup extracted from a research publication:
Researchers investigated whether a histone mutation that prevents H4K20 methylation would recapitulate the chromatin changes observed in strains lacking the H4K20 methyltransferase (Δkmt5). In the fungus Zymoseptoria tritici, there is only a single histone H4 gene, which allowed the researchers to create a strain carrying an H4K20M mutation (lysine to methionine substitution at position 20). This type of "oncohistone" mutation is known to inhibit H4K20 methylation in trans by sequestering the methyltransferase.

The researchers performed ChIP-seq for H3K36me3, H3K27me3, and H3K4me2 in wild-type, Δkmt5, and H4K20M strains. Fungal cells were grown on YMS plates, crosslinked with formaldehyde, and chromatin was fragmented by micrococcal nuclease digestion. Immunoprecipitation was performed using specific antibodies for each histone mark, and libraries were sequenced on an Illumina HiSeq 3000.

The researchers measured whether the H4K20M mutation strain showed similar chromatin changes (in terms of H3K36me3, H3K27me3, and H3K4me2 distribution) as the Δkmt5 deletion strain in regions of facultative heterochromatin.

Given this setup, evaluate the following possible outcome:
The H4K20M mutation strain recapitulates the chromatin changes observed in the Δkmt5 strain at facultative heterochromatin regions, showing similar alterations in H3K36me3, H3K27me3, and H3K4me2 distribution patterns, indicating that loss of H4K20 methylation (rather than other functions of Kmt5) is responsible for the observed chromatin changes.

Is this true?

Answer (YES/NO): YES